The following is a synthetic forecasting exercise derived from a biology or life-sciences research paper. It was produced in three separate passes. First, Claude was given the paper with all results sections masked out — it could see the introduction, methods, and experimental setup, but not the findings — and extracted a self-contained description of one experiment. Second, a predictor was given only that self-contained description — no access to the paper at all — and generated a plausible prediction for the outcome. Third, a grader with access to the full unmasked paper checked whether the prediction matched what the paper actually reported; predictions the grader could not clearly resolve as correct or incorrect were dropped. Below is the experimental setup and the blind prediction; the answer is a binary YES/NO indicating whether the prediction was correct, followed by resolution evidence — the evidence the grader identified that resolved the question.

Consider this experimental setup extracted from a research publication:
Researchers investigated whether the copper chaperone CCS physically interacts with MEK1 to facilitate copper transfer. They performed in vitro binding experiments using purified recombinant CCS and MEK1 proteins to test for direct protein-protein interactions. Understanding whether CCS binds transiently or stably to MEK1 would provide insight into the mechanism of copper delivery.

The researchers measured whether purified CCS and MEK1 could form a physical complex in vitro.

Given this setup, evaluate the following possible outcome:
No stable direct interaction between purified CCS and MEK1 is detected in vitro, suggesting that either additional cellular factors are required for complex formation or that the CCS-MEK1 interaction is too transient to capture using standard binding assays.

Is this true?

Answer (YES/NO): YES